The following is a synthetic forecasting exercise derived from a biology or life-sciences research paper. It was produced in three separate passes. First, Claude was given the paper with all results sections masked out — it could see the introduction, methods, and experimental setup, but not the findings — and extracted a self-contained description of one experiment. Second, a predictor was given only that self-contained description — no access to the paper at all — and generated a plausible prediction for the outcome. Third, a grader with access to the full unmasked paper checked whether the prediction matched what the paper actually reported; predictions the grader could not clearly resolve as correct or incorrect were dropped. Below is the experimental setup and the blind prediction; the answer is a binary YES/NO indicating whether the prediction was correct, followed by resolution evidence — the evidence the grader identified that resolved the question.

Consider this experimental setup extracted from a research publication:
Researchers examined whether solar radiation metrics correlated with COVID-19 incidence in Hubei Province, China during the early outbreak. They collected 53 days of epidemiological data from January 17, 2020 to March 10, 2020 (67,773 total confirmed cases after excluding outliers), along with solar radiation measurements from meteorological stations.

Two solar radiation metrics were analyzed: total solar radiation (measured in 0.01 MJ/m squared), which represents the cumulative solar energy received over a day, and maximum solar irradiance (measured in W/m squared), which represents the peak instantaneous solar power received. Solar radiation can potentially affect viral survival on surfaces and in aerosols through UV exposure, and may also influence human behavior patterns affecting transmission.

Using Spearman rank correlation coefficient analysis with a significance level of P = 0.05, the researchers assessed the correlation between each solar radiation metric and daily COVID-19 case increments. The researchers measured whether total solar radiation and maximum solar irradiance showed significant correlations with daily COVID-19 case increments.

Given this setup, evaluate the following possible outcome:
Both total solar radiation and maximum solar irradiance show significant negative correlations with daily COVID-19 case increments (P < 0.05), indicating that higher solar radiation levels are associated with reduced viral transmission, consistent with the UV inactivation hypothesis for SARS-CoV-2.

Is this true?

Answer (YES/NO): NO